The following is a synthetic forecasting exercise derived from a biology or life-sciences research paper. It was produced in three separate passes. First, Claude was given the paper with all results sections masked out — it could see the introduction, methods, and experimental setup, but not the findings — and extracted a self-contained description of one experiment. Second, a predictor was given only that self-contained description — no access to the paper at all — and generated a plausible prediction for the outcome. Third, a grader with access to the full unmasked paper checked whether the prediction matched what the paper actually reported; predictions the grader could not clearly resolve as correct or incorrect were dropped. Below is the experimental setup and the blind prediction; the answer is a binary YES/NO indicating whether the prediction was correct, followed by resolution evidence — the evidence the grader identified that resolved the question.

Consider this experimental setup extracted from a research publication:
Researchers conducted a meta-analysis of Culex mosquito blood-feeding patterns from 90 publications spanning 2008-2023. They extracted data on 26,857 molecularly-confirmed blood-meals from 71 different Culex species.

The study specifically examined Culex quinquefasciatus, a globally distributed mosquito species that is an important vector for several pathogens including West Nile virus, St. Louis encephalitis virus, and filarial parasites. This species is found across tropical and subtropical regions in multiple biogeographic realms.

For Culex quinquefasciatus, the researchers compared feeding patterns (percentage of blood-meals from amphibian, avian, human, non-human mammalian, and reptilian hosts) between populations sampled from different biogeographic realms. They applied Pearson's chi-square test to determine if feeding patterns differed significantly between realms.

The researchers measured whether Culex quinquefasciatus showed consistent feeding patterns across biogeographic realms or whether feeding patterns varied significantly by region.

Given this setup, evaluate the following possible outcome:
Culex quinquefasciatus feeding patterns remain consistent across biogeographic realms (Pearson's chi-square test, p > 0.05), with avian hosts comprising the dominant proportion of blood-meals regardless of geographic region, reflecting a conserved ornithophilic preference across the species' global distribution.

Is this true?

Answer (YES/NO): NO